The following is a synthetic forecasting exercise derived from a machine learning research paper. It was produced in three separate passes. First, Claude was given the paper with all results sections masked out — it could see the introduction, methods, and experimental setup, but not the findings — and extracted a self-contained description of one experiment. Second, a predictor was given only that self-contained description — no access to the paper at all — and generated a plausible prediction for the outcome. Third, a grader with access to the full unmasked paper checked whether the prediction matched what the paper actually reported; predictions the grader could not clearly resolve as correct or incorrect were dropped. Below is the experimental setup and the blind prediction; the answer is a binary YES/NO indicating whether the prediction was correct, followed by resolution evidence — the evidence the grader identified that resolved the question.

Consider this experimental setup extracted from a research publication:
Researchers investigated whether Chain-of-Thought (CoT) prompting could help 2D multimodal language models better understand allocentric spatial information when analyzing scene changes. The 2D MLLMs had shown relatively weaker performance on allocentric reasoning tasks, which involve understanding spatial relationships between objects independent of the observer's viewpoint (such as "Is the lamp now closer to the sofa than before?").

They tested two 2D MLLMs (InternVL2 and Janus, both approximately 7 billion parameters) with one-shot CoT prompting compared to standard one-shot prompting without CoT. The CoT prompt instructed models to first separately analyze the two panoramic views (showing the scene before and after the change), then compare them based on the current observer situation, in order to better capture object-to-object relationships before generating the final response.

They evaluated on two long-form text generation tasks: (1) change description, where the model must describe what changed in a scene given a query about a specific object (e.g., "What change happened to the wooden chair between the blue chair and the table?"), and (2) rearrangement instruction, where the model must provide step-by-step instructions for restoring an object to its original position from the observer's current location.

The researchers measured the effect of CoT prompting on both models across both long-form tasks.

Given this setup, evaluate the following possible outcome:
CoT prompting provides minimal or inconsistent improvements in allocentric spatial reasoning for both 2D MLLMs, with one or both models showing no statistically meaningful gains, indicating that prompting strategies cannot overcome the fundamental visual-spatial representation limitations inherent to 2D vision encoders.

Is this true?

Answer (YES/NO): NO